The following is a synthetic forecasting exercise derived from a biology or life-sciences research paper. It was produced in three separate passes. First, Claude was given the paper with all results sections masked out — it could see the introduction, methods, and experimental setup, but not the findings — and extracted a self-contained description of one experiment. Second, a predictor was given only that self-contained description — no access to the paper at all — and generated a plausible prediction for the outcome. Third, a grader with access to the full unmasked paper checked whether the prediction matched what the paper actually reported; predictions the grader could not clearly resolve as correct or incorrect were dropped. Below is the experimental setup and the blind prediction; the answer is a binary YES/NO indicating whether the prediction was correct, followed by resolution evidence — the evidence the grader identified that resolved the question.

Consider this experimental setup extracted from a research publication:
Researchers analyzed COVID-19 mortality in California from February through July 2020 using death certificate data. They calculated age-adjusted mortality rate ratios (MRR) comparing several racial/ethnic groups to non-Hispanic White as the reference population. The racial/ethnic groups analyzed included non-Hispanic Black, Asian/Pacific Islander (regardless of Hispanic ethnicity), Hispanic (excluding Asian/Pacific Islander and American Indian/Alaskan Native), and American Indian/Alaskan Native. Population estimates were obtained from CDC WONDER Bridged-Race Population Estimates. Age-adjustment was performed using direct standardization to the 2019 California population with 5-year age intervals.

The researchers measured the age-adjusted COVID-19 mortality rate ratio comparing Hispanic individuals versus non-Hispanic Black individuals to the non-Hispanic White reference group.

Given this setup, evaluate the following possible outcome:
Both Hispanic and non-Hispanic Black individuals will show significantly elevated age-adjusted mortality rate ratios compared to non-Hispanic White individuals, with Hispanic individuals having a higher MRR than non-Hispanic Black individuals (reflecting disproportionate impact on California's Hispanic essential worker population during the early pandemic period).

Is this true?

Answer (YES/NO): YES